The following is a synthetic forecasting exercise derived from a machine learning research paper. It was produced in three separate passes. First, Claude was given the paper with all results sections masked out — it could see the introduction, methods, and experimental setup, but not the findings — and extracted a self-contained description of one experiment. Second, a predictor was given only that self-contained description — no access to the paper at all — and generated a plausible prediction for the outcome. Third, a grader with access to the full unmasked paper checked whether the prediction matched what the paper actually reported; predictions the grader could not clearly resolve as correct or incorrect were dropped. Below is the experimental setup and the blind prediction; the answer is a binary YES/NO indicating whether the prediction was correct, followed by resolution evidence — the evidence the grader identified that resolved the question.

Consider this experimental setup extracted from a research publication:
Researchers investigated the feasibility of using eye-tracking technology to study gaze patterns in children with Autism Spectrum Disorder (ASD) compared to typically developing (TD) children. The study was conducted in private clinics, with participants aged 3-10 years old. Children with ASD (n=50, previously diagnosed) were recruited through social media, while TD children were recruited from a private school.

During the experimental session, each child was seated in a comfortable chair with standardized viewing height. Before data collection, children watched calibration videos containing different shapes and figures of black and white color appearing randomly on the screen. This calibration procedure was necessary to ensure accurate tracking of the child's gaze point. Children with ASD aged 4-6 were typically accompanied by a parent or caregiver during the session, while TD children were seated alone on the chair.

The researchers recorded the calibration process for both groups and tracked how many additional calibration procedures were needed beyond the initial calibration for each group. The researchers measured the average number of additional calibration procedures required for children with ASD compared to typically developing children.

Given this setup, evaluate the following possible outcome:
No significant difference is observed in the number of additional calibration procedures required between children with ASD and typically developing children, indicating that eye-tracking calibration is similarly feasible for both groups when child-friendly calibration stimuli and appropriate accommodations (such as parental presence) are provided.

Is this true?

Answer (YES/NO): NO